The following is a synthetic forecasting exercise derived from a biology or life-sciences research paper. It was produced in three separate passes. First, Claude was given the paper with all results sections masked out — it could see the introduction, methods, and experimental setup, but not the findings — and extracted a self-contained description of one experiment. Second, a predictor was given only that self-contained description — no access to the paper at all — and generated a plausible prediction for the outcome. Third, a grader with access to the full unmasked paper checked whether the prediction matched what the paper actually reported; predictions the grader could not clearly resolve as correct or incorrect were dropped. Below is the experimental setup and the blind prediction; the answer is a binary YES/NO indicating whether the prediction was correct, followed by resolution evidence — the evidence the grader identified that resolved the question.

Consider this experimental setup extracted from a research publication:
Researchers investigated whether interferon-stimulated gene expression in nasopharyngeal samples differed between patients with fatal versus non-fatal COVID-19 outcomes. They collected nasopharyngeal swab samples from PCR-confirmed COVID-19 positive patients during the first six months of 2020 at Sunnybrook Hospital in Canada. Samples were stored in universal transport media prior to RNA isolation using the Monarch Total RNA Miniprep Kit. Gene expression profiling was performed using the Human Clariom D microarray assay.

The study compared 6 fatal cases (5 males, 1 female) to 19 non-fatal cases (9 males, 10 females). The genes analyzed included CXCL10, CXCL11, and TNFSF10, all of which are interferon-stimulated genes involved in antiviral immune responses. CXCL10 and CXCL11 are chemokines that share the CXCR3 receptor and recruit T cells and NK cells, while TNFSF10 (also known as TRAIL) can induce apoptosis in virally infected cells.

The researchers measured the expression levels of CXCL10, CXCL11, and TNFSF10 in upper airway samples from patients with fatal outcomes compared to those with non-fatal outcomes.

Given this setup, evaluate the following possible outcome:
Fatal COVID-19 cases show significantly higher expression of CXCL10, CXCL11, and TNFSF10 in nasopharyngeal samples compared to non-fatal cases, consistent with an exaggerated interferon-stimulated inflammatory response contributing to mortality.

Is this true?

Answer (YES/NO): NO